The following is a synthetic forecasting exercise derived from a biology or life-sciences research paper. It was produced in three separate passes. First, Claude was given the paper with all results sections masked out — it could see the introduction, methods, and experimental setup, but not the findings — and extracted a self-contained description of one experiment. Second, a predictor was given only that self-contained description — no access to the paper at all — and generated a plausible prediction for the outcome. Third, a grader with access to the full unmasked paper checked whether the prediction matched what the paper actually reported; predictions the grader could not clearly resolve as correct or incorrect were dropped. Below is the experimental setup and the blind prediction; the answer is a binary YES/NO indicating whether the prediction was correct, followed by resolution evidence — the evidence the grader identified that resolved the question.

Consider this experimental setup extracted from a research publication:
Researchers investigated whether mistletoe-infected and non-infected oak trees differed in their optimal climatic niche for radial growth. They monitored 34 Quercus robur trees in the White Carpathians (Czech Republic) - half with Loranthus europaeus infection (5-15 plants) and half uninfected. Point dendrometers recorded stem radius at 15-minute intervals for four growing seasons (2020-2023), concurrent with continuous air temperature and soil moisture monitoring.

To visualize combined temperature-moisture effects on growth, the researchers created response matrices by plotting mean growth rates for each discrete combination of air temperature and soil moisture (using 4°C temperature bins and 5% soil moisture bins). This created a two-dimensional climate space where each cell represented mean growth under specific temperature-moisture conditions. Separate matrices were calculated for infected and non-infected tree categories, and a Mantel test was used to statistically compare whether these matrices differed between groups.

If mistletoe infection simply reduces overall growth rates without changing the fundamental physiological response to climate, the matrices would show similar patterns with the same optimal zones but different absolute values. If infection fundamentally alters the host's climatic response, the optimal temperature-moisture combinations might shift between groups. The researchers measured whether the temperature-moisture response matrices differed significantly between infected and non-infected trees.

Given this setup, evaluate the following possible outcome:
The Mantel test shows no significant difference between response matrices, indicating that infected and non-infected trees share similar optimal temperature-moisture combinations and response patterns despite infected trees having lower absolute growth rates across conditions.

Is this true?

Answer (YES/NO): YES